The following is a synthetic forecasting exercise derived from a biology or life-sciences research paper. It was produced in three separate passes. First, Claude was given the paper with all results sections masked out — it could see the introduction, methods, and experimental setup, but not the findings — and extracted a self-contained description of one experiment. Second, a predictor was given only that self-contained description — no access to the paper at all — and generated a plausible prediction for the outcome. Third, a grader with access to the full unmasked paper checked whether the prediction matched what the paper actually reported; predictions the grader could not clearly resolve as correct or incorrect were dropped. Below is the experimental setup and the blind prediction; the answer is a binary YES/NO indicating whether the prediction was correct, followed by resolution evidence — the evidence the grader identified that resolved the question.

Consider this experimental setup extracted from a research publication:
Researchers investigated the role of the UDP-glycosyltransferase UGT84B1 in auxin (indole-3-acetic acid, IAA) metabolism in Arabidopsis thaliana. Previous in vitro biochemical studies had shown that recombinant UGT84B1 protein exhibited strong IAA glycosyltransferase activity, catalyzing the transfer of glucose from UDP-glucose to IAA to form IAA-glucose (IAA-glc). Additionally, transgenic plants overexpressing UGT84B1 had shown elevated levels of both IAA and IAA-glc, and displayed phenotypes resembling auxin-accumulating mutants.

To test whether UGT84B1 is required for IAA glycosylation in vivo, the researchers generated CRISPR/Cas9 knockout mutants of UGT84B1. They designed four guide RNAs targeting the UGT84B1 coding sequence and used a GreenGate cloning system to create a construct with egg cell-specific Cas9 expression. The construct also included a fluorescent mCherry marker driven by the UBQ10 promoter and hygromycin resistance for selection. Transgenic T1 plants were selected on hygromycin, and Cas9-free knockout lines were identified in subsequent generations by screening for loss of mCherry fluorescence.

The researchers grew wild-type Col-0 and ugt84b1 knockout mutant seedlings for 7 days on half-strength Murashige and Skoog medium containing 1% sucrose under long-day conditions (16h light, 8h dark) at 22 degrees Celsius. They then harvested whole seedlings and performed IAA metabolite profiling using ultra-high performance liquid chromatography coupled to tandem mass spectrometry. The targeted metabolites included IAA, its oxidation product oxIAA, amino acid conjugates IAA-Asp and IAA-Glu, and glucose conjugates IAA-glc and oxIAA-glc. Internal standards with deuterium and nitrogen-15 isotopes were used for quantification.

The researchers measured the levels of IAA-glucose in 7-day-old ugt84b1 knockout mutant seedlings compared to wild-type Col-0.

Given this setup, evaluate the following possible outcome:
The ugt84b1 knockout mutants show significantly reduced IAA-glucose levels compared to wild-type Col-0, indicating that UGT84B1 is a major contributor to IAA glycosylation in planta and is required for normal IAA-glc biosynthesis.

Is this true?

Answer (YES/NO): NO